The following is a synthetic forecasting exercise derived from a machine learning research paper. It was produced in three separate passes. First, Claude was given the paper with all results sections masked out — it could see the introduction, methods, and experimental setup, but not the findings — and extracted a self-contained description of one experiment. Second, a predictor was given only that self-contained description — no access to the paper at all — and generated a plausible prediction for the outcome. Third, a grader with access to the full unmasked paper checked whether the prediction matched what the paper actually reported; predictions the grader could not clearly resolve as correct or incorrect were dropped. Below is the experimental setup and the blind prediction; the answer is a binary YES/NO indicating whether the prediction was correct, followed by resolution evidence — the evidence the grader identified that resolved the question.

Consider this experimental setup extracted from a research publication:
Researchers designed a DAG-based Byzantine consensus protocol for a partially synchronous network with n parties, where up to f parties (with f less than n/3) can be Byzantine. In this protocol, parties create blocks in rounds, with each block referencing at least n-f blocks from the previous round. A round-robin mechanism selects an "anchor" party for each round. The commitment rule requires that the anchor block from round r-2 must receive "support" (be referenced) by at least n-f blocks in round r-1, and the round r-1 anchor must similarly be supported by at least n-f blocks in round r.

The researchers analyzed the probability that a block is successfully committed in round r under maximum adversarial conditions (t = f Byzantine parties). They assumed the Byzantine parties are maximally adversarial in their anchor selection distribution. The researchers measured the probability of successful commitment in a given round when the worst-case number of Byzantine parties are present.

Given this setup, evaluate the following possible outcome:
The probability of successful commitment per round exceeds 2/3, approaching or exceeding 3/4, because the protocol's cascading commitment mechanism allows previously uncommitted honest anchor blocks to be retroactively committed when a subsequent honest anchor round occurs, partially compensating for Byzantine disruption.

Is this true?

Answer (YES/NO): NO